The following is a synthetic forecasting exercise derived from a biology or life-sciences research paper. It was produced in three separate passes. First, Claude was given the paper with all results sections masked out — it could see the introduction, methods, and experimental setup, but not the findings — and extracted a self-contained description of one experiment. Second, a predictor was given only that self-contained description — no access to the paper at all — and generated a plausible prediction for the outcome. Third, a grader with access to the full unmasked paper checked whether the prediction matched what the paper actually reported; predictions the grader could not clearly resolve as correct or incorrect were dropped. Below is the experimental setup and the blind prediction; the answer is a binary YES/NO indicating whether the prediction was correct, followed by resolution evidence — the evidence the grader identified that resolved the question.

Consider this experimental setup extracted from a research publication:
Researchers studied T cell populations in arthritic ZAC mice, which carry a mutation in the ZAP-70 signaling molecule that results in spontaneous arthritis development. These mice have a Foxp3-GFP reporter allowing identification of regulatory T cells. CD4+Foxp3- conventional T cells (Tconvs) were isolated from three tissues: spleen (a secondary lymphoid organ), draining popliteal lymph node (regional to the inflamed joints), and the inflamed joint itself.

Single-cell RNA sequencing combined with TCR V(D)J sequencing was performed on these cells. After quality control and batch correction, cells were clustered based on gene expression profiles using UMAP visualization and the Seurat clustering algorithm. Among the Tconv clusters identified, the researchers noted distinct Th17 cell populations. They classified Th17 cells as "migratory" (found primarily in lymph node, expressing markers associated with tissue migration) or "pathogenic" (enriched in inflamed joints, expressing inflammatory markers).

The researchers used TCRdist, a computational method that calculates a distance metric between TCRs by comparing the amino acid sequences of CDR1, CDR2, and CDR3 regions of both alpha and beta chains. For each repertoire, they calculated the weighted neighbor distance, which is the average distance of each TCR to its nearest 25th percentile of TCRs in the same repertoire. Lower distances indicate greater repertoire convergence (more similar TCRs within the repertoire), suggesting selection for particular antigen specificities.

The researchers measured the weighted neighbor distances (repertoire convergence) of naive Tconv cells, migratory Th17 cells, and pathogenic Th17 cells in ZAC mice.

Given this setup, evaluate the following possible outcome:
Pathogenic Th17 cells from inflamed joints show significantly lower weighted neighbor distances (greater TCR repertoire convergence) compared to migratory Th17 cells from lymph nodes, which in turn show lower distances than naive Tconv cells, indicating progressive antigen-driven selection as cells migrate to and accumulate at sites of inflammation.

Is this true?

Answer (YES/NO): NO